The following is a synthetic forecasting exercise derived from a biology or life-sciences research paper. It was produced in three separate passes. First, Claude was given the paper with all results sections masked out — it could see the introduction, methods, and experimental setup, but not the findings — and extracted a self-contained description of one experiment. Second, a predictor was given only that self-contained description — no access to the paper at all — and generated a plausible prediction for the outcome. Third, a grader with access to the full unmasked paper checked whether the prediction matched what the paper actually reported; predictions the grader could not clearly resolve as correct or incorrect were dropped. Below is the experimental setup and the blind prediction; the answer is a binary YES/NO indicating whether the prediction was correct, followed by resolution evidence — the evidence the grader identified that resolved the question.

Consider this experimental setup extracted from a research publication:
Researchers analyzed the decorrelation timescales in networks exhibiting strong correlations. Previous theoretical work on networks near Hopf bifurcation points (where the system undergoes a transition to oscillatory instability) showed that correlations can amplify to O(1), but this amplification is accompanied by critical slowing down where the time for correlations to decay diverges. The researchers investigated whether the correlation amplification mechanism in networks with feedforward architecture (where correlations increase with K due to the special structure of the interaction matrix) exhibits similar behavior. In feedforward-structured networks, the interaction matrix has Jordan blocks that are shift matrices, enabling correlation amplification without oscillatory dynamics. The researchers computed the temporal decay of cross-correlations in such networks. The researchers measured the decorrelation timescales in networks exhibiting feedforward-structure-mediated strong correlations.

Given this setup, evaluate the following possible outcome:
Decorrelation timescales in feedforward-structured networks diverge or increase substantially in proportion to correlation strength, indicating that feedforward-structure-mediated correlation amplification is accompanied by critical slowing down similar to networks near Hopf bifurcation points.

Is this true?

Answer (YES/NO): NO